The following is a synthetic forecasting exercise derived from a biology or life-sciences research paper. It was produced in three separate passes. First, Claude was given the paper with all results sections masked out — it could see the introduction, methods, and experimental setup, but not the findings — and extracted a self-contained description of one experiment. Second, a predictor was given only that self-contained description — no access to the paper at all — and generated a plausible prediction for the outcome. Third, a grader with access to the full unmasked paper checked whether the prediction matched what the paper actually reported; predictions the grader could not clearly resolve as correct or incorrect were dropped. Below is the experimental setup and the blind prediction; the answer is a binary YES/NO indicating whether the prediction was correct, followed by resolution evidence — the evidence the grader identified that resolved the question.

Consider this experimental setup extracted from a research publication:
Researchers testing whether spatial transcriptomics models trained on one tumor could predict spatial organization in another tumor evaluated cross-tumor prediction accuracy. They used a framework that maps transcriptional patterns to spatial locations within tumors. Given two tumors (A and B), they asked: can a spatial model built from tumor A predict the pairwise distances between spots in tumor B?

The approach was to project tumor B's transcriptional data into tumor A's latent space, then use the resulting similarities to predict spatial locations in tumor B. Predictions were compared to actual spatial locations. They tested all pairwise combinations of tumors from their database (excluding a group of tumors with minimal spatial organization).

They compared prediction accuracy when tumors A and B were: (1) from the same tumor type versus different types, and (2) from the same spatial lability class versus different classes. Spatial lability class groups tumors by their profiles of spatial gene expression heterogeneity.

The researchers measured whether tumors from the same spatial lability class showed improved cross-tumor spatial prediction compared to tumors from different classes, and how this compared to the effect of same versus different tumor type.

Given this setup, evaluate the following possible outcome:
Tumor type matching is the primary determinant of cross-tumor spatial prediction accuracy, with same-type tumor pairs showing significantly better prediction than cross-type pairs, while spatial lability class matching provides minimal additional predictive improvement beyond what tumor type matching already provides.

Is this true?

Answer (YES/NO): NO